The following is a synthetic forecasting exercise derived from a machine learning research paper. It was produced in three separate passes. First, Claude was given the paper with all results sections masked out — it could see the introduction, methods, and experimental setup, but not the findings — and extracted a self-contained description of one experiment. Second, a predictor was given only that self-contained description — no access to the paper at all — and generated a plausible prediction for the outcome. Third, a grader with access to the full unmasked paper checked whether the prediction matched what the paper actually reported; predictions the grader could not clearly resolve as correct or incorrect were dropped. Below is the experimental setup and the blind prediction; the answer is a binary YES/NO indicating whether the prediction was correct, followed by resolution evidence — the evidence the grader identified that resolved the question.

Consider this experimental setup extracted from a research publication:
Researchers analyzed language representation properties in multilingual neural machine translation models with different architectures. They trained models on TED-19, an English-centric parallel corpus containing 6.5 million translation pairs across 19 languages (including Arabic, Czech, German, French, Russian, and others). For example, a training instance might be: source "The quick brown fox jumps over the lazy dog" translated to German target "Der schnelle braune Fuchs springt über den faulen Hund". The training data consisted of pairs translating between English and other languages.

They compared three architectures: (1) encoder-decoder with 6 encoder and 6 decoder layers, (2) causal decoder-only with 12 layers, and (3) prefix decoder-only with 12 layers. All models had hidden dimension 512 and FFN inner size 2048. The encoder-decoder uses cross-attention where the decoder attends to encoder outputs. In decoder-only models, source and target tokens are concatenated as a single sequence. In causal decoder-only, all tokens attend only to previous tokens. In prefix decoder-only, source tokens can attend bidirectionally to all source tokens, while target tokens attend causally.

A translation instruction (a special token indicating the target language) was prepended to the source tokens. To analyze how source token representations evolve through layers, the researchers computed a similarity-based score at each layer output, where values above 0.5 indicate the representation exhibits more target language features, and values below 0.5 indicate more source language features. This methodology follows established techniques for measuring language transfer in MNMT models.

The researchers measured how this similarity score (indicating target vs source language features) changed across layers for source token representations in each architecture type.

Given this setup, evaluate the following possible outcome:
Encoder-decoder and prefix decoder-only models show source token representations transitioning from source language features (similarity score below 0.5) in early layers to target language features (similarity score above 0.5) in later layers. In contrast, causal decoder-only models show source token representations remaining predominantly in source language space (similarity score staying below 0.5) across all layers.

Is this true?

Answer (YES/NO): NO